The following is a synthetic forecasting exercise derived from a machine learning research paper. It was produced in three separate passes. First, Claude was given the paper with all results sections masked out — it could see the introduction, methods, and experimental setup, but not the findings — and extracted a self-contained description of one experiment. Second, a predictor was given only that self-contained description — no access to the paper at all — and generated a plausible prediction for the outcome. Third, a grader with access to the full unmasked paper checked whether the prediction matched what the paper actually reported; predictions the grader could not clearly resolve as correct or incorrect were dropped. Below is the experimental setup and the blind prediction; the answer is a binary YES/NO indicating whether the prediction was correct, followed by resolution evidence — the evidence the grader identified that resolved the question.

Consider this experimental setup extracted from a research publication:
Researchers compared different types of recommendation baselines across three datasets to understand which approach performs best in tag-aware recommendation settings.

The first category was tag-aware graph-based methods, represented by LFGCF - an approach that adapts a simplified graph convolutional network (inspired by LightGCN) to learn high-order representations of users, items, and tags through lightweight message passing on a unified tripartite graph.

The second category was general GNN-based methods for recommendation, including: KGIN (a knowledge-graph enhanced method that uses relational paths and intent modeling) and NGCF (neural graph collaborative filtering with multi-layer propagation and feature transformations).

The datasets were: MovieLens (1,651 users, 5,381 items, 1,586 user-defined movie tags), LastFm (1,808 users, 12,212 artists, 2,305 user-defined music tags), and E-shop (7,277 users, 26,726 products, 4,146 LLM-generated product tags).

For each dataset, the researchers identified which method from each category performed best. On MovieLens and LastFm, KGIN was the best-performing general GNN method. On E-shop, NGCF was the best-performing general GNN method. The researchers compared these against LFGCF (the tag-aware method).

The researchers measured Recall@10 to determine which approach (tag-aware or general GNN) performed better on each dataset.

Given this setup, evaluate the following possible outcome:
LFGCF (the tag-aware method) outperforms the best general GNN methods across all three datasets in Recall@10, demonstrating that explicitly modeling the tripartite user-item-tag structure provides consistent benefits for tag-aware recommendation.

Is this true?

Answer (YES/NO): NO